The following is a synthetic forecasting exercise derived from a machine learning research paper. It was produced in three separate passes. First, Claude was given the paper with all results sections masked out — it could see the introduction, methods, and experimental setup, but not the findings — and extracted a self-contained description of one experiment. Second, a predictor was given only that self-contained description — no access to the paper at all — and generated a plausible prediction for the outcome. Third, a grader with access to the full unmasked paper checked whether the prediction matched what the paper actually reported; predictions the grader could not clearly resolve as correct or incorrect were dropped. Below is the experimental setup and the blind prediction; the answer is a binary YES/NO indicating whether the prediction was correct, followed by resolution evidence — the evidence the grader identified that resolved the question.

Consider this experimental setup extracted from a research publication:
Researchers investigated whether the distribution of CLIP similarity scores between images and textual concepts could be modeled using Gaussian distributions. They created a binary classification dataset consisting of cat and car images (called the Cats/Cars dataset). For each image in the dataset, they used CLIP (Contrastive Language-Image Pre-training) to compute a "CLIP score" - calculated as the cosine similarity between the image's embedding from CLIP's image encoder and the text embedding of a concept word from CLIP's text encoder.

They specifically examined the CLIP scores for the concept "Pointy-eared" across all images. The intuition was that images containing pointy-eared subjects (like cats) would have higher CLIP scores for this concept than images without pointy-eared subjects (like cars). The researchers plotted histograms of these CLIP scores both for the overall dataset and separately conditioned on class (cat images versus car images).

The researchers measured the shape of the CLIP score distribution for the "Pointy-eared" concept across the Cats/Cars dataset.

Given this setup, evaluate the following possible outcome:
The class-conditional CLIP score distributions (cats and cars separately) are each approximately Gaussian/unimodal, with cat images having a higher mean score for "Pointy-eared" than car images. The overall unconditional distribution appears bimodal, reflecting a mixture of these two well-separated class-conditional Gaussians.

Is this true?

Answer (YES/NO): YES